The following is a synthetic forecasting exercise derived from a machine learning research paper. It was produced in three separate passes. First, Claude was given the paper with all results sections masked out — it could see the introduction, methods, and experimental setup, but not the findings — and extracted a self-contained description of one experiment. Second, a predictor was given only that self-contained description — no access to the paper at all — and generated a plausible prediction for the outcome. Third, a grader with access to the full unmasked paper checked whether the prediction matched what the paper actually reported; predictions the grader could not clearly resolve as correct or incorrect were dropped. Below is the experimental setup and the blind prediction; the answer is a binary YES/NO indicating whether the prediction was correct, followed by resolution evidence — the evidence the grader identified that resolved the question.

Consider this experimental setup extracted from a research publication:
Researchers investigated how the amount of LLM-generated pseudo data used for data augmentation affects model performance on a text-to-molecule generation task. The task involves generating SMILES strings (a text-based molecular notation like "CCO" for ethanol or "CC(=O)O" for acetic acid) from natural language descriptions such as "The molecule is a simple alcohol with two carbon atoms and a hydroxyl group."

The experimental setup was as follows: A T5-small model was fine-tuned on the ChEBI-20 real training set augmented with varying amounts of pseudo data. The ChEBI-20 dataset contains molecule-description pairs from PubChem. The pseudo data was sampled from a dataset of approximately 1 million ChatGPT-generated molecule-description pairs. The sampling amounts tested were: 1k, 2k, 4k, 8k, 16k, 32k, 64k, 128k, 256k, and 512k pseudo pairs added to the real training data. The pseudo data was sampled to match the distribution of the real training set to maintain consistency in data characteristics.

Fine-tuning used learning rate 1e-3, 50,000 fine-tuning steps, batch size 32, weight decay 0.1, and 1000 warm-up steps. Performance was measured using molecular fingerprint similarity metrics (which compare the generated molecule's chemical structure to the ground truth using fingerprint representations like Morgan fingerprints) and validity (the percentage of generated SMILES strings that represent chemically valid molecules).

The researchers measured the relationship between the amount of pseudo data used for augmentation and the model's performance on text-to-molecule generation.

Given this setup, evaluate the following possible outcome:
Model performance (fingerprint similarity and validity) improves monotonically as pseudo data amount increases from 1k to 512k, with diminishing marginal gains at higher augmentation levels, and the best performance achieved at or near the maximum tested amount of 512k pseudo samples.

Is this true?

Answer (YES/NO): NO